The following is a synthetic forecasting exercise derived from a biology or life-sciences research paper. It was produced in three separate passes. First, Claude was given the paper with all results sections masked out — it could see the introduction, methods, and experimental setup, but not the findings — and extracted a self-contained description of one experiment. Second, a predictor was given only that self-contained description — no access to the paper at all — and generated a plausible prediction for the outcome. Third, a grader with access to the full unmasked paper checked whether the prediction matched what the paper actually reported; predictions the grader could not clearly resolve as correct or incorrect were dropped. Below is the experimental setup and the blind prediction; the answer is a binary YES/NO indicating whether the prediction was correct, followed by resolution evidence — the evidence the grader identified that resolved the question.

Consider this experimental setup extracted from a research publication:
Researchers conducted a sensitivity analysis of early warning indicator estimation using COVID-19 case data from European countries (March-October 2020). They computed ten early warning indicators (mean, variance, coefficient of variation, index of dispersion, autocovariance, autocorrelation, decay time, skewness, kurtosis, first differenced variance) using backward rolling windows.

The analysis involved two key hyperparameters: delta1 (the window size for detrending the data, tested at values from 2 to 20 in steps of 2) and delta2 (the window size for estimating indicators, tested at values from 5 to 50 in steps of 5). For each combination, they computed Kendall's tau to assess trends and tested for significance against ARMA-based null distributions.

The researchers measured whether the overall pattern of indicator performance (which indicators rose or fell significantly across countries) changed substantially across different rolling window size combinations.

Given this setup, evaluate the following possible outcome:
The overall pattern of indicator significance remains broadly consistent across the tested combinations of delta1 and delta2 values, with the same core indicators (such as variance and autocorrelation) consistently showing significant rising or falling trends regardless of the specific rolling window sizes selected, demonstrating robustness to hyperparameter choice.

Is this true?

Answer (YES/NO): YES